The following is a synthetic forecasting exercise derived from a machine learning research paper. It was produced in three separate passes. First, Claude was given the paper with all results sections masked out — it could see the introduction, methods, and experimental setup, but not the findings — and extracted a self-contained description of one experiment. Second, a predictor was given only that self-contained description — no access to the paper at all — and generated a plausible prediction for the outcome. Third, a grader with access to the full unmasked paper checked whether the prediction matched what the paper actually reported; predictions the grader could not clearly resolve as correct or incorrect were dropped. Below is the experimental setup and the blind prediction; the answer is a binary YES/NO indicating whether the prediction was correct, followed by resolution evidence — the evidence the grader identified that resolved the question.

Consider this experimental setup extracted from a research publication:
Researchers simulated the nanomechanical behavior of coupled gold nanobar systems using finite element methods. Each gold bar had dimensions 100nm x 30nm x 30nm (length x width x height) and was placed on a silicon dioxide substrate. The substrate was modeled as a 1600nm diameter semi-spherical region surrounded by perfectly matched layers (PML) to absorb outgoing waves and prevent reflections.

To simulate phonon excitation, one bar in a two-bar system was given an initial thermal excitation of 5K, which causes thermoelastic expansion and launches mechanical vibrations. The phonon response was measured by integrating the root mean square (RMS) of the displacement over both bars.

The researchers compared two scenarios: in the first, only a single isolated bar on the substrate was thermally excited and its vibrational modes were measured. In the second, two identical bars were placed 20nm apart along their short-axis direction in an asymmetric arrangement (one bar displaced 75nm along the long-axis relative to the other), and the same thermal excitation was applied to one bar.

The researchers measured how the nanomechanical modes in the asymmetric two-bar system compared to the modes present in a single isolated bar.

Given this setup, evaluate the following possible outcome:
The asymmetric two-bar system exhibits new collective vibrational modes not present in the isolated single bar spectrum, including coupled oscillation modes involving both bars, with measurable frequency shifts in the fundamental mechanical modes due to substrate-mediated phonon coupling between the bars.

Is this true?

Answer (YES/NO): YES